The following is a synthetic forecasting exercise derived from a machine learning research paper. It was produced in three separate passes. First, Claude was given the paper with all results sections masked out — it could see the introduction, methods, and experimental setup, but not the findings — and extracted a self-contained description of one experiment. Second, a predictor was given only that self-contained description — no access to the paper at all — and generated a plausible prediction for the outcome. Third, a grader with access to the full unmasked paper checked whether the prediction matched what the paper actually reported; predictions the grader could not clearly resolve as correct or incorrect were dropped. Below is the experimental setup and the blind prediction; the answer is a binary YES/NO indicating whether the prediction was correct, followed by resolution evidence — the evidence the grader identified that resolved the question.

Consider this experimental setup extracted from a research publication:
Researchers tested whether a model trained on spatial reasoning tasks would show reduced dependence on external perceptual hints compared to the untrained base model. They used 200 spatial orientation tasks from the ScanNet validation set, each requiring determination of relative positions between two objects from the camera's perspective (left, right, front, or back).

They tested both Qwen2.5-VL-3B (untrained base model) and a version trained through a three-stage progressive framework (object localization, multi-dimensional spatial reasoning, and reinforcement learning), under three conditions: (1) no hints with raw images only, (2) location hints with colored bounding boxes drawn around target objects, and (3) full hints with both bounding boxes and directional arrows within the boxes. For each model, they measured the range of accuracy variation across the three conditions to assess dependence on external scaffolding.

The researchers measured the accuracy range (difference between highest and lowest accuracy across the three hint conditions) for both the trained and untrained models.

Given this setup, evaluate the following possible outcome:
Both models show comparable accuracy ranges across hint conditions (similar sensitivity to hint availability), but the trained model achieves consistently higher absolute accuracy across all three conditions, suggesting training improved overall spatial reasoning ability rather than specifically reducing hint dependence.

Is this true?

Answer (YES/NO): NO